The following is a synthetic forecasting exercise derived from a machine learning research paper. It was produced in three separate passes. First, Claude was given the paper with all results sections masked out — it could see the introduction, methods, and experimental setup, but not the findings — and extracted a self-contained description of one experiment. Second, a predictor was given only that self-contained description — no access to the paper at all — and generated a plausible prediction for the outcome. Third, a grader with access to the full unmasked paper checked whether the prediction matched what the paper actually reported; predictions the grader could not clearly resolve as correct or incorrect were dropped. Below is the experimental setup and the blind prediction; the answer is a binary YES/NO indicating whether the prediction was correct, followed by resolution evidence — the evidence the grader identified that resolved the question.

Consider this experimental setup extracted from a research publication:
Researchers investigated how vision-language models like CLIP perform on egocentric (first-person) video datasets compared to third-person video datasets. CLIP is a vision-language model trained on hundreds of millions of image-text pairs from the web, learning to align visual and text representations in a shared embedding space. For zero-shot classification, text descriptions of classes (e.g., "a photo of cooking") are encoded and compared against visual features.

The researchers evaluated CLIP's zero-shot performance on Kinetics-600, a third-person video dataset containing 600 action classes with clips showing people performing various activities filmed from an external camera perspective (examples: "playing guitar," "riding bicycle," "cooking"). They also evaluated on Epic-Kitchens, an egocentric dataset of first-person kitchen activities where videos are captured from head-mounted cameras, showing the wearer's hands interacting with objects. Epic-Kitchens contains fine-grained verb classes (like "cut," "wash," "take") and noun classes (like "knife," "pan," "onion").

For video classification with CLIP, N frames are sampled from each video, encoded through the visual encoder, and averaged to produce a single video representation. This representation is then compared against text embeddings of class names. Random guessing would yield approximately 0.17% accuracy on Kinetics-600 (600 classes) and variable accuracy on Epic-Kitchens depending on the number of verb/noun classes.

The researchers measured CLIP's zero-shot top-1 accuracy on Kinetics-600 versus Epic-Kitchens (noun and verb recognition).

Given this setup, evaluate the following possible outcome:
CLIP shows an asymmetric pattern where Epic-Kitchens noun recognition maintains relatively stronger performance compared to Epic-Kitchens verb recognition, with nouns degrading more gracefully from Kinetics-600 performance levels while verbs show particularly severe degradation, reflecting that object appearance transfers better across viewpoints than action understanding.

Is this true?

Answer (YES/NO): YES